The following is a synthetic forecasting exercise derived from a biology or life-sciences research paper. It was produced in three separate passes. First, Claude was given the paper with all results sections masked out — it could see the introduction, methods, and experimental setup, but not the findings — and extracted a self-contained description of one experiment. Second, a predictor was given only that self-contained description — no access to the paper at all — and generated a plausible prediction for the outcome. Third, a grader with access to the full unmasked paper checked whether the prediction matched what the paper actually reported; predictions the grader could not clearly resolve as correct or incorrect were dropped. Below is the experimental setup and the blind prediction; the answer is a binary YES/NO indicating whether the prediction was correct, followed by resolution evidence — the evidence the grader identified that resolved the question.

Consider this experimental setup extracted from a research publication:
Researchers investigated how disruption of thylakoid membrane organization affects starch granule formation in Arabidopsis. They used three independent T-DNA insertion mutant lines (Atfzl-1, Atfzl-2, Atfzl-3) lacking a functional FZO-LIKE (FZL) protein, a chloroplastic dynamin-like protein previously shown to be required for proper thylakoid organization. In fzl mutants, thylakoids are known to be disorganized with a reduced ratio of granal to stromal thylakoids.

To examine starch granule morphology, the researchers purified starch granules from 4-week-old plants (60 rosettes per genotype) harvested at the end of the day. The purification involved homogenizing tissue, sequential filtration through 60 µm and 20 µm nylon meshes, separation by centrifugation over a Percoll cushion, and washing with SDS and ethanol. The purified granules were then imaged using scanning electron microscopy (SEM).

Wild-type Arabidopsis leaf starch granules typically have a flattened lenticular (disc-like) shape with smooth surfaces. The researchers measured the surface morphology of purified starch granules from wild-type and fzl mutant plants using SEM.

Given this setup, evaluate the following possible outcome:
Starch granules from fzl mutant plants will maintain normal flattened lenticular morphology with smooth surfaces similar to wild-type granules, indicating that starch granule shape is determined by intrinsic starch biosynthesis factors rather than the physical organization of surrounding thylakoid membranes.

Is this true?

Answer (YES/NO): NO